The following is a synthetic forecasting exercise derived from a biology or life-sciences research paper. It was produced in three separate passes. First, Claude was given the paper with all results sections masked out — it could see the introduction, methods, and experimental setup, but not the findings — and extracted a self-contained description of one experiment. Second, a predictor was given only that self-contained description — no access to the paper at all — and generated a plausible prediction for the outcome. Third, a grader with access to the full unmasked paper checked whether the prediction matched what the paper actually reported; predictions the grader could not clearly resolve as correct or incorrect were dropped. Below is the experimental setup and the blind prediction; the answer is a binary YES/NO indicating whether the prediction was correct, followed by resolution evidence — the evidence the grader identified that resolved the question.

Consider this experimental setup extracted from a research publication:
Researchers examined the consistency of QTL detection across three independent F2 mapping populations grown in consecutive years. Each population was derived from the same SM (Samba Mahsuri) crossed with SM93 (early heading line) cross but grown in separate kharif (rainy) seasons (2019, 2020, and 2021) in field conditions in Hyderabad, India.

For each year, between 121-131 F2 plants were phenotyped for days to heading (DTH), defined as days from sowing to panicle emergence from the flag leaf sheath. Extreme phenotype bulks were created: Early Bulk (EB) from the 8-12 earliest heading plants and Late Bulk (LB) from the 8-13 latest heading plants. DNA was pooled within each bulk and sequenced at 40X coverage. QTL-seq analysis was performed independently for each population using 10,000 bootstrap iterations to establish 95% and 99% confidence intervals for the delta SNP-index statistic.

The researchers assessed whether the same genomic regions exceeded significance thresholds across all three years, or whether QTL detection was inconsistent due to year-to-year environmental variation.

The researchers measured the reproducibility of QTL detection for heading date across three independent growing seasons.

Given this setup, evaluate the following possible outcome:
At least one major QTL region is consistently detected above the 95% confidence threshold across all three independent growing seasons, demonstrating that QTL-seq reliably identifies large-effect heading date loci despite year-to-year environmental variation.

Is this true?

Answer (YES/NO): YES